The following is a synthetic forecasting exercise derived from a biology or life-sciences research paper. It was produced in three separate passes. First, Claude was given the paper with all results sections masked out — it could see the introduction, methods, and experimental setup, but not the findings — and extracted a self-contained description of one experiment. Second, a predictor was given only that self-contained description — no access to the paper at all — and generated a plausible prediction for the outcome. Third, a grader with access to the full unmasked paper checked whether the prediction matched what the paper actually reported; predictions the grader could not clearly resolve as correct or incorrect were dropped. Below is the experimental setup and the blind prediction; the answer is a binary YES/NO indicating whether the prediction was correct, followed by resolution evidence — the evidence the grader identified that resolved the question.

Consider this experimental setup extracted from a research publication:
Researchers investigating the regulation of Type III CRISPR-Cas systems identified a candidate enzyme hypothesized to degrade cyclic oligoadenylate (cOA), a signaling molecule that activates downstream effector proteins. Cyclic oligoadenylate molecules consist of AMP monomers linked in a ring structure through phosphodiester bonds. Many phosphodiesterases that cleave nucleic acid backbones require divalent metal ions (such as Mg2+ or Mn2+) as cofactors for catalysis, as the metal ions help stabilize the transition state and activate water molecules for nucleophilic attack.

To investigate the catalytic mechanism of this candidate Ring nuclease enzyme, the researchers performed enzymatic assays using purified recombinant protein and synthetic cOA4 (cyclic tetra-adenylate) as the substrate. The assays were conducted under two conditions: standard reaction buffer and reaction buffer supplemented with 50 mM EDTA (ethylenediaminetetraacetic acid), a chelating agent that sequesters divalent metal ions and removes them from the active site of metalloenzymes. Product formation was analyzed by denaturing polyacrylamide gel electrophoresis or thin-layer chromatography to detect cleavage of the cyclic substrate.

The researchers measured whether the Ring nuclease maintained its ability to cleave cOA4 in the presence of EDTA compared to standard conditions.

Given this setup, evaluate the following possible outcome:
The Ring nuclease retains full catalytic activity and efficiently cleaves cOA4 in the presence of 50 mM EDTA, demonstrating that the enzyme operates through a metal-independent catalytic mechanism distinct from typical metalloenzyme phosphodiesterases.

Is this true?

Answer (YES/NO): YES